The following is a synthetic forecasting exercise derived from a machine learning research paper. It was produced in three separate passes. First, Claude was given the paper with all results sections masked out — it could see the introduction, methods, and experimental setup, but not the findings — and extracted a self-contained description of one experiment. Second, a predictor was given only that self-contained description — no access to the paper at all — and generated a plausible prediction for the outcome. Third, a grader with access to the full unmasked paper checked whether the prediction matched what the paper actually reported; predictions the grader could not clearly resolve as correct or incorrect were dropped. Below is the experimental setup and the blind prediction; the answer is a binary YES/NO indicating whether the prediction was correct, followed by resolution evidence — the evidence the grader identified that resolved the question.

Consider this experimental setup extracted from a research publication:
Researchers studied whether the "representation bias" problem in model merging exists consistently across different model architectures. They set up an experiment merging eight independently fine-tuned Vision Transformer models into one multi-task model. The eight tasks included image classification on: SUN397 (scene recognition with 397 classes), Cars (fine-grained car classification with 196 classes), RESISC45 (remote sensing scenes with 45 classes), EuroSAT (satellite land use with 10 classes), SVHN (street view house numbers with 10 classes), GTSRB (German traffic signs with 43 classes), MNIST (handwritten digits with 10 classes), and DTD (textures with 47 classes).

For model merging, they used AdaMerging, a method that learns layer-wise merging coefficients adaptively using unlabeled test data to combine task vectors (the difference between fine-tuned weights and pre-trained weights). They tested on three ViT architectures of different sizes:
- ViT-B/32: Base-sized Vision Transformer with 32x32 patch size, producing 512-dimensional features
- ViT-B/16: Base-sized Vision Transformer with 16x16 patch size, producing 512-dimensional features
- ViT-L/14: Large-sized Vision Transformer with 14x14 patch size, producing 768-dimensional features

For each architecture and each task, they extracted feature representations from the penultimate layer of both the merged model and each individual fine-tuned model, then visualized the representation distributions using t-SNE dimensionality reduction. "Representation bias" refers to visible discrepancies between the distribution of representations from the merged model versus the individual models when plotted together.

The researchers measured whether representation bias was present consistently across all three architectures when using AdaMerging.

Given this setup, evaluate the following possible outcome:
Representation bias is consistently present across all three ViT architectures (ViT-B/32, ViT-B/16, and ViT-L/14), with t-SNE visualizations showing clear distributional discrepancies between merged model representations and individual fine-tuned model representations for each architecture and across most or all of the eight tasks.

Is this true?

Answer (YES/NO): YES